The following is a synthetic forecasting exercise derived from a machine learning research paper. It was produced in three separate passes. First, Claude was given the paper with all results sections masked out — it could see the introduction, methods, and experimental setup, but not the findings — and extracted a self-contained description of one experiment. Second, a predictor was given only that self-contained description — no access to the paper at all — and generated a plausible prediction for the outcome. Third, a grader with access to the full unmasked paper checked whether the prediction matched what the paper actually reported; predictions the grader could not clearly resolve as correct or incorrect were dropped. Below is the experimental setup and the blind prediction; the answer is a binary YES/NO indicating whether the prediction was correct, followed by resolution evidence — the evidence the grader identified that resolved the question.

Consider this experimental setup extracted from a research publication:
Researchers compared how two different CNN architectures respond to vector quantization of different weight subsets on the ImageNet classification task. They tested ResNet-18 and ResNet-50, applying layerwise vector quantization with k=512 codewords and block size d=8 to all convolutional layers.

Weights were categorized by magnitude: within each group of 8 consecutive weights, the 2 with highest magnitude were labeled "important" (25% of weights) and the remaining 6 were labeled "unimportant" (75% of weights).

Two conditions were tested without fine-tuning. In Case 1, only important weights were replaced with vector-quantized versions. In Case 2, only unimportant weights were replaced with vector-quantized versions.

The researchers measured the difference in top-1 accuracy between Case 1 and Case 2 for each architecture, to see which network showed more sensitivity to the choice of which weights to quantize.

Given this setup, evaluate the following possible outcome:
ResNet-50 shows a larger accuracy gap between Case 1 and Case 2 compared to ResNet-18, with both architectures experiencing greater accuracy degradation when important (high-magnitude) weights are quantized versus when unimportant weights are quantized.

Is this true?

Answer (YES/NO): YES